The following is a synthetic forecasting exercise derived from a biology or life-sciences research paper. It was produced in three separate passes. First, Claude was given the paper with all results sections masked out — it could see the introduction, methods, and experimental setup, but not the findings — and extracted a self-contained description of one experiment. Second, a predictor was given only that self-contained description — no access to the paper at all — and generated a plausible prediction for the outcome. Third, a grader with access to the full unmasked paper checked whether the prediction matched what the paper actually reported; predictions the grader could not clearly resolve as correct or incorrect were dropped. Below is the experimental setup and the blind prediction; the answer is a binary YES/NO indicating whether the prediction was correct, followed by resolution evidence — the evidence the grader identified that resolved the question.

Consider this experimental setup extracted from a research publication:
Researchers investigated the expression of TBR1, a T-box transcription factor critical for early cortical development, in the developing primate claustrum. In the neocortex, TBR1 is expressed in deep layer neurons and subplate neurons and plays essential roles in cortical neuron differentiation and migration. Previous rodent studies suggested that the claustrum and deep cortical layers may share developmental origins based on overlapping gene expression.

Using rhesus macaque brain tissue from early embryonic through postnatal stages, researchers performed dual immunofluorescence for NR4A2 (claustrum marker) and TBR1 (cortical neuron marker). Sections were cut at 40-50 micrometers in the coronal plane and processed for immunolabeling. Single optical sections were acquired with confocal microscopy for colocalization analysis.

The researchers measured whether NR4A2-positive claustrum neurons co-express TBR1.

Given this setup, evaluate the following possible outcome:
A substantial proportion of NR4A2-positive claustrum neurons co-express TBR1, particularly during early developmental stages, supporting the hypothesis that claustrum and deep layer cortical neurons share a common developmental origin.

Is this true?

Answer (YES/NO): NO